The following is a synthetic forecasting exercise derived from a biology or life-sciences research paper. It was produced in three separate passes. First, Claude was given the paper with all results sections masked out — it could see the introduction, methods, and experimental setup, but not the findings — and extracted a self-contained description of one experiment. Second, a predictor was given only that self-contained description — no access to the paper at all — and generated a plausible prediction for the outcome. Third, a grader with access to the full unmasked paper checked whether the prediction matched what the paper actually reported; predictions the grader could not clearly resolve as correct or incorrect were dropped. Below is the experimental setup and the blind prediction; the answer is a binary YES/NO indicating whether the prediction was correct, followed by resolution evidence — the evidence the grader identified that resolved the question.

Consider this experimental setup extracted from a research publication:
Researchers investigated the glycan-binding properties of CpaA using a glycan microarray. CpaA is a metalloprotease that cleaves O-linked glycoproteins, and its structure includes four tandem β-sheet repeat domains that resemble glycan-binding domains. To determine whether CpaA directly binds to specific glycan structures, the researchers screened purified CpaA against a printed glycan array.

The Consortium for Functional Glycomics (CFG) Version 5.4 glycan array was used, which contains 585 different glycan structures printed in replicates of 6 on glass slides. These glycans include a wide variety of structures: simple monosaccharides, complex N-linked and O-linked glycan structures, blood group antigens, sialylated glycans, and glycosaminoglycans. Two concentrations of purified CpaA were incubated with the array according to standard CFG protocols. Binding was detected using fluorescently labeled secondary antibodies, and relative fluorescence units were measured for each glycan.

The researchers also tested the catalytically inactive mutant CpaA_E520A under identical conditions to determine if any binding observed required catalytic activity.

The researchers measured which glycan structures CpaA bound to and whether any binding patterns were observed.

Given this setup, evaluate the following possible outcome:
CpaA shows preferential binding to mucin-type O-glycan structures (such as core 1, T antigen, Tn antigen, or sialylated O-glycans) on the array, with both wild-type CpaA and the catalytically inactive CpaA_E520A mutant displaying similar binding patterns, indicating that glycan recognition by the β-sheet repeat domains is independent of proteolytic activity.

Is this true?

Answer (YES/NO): NO